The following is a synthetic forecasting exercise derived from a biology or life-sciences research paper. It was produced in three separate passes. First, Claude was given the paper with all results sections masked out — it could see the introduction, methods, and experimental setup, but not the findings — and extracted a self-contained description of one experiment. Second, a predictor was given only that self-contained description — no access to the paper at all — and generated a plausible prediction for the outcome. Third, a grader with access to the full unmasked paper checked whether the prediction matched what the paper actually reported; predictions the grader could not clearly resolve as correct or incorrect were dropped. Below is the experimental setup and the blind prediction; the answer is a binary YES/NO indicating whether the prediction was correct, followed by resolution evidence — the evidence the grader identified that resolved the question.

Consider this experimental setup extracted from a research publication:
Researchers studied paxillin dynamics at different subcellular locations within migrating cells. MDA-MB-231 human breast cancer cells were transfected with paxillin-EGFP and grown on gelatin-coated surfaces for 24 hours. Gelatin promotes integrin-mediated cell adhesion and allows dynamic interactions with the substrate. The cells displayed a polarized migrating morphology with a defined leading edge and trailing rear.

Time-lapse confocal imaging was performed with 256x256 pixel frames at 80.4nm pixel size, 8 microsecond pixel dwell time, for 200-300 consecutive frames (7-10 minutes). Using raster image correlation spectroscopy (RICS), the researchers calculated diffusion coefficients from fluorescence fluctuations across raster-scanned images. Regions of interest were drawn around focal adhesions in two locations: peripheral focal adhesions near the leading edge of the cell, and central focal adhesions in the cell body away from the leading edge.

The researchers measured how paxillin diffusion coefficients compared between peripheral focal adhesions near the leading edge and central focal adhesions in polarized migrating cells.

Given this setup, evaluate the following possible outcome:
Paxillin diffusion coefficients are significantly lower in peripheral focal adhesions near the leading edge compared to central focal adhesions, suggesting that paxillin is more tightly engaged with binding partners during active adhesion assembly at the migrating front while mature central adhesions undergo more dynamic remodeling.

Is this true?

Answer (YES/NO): YES